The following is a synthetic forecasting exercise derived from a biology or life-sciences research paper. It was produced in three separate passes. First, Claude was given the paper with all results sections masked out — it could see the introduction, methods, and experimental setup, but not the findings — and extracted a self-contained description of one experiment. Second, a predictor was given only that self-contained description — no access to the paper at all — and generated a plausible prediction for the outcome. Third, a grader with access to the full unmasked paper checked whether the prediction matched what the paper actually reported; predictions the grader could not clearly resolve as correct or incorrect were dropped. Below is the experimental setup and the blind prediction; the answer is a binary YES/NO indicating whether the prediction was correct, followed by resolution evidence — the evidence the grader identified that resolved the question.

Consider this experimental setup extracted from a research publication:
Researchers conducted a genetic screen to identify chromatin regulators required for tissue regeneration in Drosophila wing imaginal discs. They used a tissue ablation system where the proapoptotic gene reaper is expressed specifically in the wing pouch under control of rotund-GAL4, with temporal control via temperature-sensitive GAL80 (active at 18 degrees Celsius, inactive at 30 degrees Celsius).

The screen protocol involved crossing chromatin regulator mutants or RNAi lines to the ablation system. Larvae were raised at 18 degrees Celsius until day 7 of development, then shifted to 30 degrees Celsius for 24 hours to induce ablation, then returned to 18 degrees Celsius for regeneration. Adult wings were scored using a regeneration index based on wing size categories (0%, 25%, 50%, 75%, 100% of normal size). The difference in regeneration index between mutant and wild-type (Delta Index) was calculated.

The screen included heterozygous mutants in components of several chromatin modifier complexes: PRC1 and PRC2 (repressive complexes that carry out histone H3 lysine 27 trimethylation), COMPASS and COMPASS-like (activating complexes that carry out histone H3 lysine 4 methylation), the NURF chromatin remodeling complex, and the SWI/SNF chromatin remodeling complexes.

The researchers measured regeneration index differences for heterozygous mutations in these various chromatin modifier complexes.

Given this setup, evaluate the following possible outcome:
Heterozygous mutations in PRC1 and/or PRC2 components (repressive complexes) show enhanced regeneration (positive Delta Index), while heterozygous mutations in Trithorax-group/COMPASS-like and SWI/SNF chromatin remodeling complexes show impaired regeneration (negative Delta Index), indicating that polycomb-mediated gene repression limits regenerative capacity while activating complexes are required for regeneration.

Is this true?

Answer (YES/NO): NO